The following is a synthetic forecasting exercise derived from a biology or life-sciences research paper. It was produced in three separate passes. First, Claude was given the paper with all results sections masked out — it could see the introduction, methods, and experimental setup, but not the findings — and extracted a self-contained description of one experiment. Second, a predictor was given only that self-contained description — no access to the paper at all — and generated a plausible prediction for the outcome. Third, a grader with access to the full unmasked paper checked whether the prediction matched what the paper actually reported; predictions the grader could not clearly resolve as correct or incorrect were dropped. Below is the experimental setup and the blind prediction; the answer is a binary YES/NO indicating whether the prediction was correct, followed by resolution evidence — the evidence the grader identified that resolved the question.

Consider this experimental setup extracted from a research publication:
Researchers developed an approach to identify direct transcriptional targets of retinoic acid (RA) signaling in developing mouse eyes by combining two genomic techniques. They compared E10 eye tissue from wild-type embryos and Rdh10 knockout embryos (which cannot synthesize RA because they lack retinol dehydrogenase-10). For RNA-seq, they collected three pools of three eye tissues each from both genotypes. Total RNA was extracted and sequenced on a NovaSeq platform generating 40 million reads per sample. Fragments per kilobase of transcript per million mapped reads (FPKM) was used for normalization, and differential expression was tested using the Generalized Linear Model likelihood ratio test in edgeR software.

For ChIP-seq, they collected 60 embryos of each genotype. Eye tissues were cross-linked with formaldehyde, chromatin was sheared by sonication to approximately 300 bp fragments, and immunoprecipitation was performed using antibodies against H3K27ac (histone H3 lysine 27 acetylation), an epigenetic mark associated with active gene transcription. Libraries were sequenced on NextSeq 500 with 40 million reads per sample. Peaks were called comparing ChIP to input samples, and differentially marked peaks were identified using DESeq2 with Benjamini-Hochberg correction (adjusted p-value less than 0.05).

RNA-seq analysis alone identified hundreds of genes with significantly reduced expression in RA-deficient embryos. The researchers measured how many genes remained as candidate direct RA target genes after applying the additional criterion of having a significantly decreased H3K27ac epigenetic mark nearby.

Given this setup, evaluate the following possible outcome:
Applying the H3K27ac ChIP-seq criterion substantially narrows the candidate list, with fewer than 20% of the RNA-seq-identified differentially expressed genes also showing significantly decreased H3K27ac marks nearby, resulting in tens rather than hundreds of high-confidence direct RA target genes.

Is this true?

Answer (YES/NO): NO